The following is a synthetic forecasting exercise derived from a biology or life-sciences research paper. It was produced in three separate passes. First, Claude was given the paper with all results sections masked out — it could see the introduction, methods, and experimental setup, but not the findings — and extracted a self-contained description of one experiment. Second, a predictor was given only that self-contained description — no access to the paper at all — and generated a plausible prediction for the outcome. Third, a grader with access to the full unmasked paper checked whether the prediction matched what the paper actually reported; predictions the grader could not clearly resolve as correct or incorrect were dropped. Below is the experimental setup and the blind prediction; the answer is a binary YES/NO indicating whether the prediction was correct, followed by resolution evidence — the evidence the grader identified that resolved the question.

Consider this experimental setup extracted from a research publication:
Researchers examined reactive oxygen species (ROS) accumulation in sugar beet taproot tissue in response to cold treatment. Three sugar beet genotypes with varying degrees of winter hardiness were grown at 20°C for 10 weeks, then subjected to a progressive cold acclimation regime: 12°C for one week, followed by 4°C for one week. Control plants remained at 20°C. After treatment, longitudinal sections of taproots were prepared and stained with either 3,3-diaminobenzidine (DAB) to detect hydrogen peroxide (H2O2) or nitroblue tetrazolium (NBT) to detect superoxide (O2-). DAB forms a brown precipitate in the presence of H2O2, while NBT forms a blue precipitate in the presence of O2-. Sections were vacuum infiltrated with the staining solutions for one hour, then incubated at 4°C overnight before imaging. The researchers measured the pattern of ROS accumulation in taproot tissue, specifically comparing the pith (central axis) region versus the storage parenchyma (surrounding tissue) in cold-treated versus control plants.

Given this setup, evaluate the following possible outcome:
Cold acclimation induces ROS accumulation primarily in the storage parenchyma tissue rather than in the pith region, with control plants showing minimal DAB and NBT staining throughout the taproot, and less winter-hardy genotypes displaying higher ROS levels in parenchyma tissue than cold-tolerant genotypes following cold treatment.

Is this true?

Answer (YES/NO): NO